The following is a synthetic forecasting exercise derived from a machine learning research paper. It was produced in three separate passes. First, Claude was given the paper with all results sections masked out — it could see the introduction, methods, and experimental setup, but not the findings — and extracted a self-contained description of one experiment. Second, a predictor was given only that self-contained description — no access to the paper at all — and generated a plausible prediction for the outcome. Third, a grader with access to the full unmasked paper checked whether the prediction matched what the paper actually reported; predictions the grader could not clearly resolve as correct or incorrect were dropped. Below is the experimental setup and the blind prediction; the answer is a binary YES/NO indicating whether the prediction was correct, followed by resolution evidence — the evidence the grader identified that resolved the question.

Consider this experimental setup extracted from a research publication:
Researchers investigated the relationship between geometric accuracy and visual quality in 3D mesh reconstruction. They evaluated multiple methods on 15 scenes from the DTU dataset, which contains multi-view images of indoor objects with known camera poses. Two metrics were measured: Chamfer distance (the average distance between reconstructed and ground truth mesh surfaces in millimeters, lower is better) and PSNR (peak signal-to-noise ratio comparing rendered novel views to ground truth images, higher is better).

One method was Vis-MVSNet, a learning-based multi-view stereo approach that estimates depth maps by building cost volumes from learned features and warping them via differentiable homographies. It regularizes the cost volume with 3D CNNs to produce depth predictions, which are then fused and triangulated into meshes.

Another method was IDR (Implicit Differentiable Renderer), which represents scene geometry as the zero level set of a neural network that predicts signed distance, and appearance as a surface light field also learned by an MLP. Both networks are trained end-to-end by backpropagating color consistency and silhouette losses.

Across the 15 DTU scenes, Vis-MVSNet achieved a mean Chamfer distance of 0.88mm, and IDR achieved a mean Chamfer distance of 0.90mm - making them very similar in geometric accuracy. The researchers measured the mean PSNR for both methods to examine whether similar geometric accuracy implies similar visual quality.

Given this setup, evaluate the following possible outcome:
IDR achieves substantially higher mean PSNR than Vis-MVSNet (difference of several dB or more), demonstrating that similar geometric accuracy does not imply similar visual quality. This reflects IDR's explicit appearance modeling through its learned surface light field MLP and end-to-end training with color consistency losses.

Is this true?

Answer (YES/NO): YES